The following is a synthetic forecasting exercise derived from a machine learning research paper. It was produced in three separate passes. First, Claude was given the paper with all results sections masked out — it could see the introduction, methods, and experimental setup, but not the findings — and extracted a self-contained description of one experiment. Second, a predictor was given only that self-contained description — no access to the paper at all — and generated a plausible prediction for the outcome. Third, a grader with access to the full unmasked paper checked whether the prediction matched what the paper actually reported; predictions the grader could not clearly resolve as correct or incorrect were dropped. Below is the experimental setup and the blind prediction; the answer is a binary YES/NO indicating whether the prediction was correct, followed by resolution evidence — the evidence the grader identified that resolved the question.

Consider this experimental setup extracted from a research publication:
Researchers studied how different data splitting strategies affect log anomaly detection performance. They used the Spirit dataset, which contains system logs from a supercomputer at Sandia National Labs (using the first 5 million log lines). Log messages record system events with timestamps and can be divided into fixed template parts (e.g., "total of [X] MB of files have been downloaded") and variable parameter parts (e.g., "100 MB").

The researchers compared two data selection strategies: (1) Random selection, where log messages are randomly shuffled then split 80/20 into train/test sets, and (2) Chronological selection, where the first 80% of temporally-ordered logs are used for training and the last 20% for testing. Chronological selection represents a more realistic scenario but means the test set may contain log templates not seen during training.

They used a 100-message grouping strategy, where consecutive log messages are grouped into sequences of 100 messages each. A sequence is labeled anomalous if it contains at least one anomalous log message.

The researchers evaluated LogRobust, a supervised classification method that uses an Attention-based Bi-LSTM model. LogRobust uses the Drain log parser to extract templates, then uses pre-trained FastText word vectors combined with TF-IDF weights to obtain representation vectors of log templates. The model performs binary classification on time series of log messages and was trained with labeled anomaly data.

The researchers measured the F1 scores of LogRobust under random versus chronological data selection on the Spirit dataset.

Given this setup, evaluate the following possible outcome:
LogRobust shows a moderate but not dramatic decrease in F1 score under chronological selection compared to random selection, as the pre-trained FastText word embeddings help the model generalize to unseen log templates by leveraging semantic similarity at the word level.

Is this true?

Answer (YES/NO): YES